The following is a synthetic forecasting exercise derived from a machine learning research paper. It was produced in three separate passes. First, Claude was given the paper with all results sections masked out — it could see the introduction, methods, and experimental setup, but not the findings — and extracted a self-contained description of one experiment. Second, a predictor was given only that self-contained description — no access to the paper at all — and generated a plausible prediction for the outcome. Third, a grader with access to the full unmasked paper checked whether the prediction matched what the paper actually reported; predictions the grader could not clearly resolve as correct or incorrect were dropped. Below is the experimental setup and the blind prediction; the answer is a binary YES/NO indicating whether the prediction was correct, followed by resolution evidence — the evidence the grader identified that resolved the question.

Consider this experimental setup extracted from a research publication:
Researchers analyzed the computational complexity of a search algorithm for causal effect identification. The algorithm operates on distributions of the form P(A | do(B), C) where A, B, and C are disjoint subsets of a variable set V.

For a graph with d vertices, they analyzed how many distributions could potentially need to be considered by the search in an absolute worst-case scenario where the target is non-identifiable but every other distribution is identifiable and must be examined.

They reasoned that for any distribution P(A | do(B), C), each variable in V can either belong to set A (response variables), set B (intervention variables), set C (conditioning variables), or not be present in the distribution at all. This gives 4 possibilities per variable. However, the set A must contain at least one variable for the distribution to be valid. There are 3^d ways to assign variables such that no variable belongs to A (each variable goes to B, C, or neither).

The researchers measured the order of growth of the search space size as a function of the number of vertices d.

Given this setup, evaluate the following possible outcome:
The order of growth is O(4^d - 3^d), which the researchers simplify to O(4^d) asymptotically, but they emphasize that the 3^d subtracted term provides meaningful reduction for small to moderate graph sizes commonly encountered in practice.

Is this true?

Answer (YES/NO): NO